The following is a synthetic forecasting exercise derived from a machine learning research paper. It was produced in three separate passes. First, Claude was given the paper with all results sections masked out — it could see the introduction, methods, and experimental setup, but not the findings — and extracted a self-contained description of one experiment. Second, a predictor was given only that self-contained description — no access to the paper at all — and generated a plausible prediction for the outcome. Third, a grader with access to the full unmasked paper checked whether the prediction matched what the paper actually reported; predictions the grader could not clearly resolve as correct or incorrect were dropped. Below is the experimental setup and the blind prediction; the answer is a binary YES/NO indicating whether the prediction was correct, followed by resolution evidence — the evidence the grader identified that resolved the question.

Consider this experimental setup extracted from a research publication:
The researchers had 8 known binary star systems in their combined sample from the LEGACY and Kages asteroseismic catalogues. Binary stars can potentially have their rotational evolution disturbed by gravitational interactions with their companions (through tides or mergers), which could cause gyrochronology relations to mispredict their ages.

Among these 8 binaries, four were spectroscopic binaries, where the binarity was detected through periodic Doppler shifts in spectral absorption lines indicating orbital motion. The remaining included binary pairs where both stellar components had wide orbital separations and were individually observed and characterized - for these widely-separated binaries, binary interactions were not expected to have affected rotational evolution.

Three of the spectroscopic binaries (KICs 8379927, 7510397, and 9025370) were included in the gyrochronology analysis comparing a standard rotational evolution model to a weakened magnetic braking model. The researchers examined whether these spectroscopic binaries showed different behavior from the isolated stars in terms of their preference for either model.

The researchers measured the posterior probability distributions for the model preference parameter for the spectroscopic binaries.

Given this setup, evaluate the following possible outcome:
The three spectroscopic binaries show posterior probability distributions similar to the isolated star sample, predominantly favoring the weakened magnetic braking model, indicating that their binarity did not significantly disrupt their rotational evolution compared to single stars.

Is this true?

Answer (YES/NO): NO